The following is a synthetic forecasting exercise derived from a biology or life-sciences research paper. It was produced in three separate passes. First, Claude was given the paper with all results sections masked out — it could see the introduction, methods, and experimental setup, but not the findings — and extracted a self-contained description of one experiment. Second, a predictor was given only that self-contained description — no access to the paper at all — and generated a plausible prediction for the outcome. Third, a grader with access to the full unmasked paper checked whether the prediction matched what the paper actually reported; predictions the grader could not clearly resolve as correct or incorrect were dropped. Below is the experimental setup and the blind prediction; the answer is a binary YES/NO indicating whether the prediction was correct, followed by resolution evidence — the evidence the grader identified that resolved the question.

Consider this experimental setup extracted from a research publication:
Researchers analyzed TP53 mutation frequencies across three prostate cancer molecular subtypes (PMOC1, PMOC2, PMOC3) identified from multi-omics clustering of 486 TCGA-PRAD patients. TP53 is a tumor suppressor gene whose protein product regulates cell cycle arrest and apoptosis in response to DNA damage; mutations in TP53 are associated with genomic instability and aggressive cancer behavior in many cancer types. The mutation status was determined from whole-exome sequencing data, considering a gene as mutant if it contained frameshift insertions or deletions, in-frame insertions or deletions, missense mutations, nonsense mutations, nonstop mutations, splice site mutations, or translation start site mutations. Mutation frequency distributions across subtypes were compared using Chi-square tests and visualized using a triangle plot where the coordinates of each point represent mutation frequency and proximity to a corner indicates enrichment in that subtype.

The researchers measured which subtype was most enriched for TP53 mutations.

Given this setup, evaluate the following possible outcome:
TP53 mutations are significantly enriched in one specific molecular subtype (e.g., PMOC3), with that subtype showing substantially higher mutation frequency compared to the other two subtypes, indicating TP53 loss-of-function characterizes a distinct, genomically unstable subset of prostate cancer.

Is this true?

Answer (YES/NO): NO